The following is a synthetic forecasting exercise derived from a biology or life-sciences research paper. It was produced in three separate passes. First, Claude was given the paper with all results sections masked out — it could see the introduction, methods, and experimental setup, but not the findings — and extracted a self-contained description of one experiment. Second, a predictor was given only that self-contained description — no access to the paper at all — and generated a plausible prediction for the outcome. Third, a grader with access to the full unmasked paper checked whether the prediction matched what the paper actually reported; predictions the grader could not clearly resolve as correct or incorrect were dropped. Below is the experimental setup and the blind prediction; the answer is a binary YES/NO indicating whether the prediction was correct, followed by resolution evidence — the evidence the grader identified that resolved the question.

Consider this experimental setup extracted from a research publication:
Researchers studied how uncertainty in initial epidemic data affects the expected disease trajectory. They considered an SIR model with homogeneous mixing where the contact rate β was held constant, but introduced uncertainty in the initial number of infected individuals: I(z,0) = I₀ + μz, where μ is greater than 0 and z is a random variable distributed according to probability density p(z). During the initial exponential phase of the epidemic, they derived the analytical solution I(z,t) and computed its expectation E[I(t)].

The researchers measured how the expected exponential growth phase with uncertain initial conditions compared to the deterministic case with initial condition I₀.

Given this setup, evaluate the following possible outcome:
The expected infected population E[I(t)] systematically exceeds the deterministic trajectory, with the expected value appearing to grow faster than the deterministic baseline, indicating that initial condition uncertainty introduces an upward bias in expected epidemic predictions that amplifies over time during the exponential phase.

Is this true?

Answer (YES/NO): NO